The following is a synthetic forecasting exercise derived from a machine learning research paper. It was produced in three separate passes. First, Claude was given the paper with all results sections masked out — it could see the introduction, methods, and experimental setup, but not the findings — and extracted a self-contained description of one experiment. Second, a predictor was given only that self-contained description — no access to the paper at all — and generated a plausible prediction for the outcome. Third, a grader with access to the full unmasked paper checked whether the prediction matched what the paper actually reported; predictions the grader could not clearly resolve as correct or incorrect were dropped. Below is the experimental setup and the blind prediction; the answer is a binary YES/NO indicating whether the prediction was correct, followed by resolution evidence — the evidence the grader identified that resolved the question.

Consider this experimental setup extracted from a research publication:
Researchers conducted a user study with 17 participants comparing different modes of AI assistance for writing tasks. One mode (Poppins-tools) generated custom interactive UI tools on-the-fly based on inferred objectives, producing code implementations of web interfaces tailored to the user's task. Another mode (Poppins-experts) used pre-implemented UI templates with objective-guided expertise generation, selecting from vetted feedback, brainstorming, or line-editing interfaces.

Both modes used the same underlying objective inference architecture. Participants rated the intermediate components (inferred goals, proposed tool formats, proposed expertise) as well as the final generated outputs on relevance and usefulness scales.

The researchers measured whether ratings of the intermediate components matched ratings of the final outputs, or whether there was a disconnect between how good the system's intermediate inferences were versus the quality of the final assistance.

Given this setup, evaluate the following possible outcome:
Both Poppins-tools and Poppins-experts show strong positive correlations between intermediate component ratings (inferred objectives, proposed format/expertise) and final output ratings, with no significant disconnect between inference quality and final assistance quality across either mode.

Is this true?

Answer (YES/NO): NO